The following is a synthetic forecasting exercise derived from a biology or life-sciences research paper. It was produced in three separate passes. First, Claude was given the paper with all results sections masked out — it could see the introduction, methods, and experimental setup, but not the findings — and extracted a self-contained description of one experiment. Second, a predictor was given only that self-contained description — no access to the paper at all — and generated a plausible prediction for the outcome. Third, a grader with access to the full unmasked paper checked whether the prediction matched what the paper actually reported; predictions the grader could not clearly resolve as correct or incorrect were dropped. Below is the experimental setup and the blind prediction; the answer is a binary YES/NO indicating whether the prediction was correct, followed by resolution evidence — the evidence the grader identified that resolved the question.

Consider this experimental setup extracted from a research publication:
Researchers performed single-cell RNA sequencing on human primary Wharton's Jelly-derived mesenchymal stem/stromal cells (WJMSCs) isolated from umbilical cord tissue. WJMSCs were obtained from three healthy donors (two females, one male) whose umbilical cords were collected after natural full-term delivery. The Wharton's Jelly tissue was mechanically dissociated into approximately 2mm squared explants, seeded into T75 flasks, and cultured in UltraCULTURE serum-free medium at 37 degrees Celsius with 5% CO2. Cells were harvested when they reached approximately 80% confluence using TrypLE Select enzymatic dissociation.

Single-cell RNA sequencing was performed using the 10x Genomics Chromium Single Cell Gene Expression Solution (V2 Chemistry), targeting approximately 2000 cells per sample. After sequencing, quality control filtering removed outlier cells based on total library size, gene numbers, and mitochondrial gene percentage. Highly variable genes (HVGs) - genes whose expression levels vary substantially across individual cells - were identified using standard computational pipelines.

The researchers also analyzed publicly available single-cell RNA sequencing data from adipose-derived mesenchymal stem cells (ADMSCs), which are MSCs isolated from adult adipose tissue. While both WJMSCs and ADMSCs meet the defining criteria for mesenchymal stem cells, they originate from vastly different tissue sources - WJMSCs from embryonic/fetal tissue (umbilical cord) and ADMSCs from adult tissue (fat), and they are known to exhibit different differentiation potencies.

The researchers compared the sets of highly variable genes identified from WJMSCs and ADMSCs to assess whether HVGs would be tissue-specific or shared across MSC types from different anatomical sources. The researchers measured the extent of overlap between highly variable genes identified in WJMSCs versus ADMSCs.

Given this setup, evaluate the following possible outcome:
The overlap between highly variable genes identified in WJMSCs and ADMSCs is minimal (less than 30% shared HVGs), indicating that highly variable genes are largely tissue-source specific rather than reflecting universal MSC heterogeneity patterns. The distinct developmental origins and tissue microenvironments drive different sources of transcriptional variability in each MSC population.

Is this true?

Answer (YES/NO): NO